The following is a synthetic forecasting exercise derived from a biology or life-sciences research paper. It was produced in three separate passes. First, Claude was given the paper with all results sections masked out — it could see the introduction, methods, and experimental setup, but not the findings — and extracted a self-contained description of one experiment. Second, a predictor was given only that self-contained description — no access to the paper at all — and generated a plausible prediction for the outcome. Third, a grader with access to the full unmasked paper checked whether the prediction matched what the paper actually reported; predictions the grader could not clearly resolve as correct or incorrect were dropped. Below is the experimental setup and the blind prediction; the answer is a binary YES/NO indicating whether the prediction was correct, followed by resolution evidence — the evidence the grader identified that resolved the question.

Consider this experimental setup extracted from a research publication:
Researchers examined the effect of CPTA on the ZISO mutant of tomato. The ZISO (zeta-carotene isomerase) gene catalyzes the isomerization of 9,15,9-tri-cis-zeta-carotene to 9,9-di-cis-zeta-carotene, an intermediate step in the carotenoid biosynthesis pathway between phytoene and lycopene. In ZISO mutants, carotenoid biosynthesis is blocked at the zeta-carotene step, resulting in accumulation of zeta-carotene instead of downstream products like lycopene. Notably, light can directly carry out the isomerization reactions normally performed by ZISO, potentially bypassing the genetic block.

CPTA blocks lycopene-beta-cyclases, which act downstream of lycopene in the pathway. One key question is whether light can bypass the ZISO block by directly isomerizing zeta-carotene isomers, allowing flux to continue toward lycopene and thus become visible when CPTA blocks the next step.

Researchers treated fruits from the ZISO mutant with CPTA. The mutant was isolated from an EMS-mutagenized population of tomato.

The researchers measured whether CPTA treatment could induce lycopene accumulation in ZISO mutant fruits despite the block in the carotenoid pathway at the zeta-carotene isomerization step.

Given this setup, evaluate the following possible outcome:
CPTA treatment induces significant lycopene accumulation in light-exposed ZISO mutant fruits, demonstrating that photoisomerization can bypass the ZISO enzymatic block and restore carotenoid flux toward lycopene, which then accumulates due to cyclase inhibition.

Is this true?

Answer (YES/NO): YES